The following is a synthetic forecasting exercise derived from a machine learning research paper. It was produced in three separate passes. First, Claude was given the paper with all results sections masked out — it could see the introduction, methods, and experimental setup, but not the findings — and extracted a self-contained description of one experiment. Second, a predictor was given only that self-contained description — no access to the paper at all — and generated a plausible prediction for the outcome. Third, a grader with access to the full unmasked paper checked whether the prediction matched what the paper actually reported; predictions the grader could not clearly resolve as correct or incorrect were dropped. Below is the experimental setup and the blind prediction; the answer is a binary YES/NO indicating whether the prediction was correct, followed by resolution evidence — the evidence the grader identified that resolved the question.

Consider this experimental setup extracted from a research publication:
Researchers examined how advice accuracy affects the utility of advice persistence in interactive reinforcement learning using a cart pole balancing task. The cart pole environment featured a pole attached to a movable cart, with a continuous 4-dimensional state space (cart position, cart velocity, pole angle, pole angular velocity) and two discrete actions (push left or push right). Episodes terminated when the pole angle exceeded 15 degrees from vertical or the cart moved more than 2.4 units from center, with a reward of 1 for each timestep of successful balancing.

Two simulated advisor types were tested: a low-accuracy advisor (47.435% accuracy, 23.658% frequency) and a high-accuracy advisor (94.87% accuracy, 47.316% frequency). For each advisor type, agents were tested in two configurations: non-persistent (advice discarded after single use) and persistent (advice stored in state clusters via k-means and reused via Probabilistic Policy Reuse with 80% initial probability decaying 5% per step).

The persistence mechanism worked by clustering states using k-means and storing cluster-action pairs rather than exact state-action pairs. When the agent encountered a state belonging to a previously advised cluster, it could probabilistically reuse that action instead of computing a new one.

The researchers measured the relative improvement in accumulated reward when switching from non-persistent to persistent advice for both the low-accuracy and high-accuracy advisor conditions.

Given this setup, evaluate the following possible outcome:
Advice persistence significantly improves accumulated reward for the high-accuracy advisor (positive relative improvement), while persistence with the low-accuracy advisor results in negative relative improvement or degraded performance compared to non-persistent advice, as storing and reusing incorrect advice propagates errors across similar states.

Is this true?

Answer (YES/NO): NO